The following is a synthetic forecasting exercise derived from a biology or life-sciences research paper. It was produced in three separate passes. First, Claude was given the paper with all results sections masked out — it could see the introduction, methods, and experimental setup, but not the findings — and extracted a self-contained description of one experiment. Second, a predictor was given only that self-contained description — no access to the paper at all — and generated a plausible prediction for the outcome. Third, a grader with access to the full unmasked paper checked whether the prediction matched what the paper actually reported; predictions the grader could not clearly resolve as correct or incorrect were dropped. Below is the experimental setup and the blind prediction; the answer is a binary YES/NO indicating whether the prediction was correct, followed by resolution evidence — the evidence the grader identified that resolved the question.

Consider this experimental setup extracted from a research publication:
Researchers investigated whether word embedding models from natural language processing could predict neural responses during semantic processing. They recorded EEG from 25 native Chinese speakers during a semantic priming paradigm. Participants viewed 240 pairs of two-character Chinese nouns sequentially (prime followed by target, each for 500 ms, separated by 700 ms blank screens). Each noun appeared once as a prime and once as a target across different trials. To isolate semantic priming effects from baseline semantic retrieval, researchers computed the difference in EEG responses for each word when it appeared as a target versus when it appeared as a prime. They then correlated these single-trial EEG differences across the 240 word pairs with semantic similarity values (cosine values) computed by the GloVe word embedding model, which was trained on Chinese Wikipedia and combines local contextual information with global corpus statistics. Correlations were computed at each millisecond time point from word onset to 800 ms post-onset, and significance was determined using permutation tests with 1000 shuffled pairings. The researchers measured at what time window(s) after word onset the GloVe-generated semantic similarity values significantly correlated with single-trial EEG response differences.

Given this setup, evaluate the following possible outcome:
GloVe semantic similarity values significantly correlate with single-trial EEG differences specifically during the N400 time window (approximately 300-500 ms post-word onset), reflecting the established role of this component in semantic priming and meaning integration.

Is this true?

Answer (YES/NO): NO